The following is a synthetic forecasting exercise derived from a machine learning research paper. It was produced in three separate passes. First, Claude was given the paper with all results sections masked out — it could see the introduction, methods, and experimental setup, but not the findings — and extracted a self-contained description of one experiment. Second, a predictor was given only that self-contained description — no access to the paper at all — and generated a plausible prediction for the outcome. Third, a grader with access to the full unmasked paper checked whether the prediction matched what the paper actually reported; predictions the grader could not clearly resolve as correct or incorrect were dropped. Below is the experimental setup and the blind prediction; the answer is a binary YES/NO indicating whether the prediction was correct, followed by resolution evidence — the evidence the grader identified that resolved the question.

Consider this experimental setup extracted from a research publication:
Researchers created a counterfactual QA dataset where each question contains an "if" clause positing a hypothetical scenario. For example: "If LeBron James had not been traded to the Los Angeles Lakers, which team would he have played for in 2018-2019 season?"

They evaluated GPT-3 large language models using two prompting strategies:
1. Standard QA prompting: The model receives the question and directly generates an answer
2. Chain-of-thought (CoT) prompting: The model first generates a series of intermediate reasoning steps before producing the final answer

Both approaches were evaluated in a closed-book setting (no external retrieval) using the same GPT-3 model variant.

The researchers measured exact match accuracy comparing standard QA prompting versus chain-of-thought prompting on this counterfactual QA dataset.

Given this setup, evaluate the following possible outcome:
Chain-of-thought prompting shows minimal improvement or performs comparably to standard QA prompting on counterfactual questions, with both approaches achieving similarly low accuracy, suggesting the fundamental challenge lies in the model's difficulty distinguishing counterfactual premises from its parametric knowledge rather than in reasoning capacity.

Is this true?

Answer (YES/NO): NO